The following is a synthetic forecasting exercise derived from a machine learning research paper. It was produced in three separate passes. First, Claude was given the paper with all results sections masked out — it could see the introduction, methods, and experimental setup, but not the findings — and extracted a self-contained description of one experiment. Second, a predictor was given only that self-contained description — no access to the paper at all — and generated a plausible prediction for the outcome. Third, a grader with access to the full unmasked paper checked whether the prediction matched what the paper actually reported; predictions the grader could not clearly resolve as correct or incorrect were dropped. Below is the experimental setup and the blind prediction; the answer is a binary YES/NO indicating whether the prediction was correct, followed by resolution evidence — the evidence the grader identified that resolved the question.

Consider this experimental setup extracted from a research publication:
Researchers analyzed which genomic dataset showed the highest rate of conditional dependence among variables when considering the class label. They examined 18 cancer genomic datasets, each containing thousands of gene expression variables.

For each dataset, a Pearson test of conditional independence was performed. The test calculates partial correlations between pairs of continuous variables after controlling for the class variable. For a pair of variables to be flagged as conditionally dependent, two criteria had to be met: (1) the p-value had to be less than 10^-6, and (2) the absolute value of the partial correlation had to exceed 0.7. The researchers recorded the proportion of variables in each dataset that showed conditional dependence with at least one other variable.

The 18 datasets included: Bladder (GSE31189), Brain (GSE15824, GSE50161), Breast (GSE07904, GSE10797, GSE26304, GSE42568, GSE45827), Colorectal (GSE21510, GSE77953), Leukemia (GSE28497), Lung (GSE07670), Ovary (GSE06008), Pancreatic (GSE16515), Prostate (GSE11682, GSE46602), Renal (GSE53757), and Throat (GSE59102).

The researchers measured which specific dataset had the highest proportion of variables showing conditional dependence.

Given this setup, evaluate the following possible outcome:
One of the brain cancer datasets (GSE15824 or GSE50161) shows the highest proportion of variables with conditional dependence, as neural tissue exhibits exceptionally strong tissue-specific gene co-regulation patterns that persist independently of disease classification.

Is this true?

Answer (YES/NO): NO